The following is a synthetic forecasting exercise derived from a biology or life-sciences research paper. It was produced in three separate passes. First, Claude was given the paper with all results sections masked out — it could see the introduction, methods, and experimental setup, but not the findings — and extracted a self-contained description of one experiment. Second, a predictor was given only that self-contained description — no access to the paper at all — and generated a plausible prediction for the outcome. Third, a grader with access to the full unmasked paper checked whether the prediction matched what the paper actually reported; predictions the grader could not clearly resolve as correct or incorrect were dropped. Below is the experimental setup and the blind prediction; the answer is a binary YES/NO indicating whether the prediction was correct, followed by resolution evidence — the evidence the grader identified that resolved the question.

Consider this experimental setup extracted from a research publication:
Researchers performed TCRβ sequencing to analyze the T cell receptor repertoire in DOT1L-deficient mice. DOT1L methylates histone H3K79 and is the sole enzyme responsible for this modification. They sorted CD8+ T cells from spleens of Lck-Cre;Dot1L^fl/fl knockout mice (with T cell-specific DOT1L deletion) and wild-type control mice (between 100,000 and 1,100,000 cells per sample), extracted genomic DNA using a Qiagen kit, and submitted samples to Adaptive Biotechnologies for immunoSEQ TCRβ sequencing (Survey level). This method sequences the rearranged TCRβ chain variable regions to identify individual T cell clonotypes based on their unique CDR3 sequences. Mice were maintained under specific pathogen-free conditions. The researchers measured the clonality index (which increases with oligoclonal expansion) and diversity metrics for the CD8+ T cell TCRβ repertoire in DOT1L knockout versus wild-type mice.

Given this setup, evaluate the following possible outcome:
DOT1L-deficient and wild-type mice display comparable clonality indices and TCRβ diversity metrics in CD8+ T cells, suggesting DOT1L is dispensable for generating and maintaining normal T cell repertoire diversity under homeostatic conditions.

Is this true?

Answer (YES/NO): YES